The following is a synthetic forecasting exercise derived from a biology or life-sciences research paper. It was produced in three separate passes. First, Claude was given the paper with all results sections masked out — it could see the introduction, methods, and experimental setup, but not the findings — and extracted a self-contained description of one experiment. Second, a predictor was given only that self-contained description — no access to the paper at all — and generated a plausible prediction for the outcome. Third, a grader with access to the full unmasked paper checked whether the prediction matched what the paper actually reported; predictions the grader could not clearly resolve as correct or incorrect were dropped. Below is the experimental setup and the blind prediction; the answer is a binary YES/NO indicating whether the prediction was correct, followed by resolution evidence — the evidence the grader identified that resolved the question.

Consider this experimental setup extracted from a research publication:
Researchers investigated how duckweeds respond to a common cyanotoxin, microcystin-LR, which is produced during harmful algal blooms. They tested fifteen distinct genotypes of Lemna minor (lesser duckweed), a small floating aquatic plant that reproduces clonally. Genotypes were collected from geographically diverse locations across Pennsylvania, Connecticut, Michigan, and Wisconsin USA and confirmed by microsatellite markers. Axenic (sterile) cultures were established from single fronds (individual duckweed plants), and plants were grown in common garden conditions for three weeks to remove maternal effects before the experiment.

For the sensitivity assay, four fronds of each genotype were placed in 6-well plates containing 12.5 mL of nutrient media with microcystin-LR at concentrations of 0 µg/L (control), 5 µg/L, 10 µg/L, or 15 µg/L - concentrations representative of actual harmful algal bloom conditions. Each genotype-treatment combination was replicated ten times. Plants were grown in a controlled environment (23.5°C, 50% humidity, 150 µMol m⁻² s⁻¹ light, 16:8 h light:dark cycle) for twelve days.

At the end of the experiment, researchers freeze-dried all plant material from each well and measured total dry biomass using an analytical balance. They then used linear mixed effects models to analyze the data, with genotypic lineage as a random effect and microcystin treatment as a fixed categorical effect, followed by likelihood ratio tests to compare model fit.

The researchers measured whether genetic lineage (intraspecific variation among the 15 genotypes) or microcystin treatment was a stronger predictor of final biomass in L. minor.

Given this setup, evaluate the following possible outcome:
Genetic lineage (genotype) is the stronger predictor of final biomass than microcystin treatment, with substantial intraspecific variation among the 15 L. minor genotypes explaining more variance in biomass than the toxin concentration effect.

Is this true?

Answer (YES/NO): YES